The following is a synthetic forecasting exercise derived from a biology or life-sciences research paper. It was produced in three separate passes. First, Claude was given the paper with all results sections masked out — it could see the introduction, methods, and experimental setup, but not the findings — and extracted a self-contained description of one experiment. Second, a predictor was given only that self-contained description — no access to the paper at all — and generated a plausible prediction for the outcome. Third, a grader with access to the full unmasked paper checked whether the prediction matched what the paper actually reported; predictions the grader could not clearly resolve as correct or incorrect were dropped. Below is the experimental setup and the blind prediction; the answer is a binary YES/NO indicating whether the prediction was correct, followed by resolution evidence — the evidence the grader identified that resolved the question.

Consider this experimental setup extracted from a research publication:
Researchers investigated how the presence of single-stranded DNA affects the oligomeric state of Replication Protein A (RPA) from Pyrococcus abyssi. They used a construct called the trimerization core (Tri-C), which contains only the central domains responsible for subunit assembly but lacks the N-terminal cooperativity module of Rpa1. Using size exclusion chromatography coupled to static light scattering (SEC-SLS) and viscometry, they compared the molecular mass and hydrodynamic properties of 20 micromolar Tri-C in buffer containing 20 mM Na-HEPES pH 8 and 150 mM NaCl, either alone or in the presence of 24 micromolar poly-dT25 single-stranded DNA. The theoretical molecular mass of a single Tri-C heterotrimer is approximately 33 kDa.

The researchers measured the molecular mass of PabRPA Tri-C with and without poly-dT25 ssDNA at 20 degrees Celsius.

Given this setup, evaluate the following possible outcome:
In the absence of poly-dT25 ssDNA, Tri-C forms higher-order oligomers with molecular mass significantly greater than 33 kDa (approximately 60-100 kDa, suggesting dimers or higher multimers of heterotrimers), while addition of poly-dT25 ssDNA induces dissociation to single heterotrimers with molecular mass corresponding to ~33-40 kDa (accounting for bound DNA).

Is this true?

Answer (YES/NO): NO